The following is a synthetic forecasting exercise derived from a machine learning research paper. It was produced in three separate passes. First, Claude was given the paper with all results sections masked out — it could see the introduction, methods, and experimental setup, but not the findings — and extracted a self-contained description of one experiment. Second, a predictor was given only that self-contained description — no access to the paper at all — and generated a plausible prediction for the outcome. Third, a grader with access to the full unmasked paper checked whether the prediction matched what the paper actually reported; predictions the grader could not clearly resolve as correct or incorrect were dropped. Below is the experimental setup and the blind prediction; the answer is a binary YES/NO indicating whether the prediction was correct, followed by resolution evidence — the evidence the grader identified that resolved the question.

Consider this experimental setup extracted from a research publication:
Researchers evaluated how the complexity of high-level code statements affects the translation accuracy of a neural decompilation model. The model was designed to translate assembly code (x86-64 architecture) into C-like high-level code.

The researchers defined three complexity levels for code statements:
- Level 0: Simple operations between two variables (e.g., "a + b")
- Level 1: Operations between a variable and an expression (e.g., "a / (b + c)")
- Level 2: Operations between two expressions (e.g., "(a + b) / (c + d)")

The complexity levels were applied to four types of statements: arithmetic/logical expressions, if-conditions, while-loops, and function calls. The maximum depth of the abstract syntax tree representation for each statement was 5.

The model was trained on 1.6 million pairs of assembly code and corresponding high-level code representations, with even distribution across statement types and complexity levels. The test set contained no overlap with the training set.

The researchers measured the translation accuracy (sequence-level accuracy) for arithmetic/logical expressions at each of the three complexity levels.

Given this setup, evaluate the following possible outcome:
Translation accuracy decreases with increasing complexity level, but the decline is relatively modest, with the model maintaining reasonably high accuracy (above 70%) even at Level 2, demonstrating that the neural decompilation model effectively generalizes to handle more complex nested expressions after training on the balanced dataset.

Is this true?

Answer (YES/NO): YES